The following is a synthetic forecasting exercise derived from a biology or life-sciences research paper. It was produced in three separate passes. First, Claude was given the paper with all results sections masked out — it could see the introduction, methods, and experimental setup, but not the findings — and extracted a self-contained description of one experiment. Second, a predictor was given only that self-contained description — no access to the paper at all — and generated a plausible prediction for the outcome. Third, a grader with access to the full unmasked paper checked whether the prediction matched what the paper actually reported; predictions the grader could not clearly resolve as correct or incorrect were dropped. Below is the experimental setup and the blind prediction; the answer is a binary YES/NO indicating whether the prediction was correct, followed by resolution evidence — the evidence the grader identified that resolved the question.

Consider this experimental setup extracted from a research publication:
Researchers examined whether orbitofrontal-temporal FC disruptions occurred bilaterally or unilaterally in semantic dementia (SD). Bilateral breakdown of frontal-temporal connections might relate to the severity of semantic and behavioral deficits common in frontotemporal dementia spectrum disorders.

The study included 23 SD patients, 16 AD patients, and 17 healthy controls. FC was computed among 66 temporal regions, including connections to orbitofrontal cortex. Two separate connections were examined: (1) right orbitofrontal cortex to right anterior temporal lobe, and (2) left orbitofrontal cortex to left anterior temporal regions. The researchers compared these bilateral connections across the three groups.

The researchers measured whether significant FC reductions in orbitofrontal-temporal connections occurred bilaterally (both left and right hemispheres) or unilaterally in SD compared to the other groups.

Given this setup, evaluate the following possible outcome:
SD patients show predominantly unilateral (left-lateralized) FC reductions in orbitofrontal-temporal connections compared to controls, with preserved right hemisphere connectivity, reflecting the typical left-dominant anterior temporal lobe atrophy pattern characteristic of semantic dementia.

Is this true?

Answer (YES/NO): NO